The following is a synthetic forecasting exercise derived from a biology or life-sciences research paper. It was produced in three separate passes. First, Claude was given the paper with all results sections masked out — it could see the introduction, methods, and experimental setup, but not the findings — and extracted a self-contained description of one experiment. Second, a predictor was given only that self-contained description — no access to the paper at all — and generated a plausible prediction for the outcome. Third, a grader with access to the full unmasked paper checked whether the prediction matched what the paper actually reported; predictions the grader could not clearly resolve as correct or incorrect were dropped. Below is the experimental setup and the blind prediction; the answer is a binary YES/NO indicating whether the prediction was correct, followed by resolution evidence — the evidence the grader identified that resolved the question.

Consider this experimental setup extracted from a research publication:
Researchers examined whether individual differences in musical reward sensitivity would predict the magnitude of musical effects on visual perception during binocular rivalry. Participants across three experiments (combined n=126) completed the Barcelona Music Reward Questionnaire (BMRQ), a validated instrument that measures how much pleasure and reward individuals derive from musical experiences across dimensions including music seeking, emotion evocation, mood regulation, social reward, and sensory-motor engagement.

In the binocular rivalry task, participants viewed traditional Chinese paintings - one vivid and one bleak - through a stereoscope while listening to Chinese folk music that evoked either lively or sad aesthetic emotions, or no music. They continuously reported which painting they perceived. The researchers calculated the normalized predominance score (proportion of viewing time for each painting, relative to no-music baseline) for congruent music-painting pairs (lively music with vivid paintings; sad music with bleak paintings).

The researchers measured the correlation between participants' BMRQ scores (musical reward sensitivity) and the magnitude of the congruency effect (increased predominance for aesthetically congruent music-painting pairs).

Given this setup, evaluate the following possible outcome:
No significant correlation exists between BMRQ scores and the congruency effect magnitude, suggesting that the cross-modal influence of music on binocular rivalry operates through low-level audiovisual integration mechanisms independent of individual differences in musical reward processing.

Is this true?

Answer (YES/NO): NO